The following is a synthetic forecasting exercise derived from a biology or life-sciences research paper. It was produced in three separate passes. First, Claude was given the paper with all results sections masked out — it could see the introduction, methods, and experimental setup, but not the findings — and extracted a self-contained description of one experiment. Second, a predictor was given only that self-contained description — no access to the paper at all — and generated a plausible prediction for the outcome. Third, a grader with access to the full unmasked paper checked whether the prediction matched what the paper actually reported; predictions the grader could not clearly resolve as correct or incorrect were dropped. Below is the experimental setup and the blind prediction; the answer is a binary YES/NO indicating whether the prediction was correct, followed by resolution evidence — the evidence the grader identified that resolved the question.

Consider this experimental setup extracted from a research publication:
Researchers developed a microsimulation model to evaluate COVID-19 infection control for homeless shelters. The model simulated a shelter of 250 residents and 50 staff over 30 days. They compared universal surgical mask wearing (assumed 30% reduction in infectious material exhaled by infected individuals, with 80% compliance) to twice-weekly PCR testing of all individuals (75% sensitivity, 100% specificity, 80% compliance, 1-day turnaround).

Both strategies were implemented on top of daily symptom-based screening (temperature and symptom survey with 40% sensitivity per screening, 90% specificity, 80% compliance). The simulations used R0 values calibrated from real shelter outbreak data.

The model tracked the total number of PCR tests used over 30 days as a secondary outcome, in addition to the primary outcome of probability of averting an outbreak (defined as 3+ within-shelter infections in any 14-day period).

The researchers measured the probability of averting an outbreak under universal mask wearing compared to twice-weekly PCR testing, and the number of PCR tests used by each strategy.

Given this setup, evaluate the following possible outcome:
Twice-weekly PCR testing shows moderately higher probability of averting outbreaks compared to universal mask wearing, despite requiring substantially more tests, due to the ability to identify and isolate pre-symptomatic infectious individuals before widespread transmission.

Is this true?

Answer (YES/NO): NO